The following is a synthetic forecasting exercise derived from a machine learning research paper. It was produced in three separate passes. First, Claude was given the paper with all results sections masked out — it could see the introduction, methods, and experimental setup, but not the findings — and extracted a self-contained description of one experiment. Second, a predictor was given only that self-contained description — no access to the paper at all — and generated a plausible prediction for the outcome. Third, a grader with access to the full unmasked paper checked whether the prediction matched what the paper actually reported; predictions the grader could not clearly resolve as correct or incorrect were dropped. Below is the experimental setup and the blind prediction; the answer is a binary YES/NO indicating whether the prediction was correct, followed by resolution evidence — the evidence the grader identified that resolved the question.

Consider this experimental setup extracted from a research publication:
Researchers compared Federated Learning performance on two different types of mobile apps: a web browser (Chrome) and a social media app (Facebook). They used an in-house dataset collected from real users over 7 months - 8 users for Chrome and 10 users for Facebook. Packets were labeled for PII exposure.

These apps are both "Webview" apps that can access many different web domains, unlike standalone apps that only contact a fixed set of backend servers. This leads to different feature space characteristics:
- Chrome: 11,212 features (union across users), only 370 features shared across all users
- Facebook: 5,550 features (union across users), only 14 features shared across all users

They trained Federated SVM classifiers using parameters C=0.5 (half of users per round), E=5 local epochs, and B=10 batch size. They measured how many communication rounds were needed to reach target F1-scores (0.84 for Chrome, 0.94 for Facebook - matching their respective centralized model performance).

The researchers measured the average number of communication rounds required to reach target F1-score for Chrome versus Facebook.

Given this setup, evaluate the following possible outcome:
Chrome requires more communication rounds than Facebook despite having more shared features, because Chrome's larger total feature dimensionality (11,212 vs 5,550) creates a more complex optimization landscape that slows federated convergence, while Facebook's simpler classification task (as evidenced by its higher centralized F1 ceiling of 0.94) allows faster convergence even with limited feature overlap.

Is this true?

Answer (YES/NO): YES